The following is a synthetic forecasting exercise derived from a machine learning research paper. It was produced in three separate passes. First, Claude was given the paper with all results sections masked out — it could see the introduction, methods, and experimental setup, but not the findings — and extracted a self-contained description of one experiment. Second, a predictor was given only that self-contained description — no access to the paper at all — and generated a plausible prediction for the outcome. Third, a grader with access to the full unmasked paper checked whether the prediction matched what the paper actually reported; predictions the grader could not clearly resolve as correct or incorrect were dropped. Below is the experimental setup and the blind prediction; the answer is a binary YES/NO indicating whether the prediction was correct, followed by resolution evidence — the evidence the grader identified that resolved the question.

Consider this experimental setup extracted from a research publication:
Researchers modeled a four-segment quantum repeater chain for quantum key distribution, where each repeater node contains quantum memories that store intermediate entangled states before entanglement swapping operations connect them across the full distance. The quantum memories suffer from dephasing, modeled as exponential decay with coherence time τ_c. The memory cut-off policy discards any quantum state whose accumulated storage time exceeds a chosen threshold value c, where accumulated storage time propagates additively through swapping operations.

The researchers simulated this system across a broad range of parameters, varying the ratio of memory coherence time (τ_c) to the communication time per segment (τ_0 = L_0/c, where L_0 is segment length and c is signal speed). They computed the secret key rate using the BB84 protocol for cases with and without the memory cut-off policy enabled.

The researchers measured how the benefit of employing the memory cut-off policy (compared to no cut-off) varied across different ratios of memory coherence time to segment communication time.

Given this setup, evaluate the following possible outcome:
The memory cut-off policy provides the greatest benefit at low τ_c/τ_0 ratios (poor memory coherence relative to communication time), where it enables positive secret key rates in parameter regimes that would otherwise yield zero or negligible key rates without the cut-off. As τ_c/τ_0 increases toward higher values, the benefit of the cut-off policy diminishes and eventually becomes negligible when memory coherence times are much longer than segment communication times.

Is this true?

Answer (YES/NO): YES